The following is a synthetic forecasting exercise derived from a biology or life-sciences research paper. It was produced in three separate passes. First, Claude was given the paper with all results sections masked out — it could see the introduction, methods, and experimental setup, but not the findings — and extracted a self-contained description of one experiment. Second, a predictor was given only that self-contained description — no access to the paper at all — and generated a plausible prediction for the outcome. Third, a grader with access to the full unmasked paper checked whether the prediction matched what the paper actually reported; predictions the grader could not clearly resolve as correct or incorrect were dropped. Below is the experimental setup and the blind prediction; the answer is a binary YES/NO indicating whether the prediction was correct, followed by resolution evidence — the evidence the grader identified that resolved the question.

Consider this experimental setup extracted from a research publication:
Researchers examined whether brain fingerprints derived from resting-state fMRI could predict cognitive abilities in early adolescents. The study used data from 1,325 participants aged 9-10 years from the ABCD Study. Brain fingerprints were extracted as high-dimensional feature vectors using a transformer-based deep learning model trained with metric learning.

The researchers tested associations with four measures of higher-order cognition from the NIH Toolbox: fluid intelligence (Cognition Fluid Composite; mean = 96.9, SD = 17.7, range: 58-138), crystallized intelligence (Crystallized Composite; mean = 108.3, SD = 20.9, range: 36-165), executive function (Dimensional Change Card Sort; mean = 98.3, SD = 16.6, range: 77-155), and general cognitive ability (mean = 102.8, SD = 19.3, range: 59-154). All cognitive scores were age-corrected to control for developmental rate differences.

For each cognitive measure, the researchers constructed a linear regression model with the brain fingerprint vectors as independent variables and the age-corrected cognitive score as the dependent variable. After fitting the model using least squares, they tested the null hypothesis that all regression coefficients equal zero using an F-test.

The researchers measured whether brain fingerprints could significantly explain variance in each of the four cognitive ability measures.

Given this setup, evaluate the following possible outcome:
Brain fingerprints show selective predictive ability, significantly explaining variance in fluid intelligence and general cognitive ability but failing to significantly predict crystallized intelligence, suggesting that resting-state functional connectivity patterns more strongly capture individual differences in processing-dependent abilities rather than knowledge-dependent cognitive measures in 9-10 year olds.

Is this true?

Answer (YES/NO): NO